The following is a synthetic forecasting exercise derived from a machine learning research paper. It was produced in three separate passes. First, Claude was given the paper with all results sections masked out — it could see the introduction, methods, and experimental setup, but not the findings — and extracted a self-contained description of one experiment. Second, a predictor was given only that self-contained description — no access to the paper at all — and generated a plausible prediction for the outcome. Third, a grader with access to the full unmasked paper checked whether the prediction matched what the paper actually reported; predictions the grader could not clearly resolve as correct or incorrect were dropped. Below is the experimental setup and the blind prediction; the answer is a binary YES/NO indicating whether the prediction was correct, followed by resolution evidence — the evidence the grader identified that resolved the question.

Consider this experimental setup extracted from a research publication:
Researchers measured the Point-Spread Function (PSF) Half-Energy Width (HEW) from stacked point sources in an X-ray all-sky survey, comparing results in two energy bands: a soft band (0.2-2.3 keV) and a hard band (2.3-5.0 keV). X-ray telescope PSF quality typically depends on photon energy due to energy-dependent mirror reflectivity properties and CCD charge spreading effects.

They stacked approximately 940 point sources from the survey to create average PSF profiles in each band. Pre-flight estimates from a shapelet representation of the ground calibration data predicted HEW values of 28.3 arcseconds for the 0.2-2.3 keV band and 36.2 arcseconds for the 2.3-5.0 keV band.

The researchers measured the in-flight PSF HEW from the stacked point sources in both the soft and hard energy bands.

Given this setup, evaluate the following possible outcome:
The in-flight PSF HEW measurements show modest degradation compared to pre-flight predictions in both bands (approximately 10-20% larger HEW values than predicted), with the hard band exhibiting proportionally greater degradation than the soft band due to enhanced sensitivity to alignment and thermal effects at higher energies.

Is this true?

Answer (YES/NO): NO